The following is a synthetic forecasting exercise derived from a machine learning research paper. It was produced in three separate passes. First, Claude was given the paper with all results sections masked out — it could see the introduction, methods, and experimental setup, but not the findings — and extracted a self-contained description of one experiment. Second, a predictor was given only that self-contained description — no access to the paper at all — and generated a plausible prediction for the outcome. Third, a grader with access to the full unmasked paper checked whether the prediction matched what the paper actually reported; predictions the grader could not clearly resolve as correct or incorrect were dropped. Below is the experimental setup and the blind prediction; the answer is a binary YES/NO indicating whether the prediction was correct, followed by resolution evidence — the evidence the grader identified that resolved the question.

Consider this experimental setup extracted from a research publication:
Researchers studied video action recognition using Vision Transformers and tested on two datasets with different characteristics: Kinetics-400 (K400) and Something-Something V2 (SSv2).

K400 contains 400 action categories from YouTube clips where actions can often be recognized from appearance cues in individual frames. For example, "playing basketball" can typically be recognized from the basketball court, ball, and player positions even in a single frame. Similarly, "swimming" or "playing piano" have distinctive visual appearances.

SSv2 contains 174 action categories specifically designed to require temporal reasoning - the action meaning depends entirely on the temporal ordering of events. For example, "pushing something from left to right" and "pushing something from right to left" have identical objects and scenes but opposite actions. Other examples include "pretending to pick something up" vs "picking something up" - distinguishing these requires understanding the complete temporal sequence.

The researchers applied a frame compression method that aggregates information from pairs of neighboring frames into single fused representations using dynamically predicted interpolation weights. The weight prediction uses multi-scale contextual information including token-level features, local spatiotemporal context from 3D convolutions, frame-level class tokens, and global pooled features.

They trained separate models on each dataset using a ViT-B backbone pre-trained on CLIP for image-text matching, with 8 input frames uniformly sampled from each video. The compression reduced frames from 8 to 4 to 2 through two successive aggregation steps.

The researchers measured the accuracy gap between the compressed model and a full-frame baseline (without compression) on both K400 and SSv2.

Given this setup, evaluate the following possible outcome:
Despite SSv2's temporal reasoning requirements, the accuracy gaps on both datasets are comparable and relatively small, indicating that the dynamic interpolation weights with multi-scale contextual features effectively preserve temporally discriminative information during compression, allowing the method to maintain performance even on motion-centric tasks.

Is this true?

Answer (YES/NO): YES